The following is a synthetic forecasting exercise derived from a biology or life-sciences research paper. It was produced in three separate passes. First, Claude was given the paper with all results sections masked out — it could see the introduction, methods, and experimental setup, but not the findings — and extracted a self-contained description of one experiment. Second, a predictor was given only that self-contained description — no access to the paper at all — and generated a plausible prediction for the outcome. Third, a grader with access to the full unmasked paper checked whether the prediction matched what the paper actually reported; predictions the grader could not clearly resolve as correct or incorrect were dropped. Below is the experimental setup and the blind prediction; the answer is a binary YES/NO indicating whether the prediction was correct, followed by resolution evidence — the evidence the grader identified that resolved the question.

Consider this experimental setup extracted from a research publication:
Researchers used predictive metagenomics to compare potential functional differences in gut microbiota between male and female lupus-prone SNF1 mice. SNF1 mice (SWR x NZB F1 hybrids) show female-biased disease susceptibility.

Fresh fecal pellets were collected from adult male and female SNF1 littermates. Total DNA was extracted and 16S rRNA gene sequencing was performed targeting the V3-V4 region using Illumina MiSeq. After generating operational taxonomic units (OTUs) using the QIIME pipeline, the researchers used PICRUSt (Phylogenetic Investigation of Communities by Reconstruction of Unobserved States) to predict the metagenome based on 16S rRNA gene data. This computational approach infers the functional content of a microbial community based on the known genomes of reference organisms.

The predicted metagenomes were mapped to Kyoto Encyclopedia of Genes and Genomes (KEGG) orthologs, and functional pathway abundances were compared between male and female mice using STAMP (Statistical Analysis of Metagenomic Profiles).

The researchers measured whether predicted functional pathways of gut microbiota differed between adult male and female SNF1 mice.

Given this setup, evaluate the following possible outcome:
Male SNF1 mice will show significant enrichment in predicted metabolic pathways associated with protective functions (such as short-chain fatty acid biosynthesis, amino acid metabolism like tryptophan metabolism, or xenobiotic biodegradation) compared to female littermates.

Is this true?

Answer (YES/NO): NO